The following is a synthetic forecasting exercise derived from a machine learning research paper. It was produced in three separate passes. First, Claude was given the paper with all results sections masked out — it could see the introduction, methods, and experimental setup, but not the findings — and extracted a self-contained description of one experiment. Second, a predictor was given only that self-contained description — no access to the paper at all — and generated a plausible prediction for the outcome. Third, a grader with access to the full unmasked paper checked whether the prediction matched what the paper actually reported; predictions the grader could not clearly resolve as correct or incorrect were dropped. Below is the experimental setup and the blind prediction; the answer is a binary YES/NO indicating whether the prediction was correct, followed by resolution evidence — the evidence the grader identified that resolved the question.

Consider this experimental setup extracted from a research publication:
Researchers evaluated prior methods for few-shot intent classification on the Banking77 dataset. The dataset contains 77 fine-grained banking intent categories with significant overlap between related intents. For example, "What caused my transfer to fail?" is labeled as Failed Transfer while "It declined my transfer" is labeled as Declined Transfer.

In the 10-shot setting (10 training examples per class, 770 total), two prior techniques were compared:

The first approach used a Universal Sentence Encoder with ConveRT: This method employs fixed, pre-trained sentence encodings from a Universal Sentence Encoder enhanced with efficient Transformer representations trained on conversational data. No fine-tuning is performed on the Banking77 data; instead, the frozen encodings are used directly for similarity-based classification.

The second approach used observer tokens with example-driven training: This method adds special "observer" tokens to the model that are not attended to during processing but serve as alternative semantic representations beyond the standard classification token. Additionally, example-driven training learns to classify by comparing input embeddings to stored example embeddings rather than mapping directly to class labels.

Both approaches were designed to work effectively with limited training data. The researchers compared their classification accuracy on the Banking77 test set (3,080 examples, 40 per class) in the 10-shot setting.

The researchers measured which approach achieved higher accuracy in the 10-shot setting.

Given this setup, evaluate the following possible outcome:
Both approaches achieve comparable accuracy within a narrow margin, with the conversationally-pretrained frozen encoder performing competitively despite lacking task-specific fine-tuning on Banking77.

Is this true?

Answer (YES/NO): YES